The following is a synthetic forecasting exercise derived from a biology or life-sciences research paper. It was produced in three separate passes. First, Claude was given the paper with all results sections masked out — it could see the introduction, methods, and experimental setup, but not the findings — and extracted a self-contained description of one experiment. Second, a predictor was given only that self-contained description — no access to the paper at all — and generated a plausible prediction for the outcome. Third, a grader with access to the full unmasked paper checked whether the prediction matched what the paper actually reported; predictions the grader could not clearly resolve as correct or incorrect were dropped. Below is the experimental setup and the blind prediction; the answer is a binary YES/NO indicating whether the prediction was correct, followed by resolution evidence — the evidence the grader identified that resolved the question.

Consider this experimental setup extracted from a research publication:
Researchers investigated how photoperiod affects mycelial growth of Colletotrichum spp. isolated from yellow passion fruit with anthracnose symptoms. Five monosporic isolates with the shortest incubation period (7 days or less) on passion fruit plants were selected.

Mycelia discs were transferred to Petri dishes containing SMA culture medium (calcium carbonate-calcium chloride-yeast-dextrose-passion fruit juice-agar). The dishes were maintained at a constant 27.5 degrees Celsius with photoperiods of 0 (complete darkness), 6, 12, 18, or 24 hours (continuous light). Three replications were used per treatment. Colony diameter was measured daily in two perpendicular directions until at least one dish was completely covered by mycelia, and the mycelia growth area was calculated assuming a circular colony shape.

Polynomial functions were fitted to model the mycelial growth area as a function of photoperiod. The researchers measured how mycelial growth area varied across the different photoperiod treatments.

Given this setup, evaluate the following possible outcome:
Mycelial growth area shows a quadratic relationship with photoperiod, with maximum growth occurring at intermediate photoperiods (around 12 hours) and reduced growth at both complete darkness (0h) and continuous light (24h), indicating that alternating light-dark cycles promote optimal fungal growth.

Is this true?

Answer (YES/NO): NO